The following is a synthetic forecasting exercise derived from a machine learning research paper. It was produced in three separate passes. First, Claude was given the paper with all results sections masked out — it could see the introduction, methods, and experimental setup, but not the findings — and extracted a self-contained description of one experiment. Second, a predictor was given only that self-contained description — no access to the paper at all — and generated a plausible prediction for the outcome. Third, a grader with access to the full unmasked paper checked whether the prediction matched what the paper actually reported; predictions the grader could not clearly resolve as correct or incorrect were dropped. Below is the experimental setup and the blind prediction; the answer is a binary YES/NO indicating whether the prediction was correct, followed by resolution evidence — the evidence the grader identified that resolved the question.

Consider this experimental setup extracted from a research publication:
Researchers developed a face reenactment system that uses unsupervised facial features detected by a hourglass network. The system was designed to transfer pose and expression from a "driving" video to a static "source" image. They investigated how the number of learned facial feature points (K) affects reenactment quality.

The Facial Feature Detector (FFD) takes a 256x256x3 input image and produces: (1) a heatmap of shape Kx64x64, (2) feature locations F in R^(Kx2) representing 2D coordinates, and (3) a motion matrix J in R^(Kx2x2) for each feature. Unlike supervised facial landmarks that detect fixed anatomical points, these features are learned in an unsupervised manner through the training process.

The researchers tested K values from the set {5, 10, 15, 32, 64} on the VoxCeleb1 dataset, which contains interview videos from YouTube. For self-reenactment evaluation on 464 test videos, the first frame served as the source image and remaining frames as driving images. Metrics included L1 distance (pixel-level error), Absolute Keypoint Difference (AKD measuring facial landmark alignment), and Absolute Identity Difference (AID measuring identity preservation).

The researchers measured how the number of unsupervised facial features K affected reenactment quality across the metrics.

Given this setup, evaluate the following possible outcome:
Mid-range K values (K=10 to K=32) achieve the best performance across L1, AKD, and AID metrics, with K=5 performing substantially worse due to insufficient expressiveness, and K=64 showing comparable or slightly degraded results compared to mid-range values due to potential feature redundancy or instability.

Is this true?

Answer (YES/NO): NO